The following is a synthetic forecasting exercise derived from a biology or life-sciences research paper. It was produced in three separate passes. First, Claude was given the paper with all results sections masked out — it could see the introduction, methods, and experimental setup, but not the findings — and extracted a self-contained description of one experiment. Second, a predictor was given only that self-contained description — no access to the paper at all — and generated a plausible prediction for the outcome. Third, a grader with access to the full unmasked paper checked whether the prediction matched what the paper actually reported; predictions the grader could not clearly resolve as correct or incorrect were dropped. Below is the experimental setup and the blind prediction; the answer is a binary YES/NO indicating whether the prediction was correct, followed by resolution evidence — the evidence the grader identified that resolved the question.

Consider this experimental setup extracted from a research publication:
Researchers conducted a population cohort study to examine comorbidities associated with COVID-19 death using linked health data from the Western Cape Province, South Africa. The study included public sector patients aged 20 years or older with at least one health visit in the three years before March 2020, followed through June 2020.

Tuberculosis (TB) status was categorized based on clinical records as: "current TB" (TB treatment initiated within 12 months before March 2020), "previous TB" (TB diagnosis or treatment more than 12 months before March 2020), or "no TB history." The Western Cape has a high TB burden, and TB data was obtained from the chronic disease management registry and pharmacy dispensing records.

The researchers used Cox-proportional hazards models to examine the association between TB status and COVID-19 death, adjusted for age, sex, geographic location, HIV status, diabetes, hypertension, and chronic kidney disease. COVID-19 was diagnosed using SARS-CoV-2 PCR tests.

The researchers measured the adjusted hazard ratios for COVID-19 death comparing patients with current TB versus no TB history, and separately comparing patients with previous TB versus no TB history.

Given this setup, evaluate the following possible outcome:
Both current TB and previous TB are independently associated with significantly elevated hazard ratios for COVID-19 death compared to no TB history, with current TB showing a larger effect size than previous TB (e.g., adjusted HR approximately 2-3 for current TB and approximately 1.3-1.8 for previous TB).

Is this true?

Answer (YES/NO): YES